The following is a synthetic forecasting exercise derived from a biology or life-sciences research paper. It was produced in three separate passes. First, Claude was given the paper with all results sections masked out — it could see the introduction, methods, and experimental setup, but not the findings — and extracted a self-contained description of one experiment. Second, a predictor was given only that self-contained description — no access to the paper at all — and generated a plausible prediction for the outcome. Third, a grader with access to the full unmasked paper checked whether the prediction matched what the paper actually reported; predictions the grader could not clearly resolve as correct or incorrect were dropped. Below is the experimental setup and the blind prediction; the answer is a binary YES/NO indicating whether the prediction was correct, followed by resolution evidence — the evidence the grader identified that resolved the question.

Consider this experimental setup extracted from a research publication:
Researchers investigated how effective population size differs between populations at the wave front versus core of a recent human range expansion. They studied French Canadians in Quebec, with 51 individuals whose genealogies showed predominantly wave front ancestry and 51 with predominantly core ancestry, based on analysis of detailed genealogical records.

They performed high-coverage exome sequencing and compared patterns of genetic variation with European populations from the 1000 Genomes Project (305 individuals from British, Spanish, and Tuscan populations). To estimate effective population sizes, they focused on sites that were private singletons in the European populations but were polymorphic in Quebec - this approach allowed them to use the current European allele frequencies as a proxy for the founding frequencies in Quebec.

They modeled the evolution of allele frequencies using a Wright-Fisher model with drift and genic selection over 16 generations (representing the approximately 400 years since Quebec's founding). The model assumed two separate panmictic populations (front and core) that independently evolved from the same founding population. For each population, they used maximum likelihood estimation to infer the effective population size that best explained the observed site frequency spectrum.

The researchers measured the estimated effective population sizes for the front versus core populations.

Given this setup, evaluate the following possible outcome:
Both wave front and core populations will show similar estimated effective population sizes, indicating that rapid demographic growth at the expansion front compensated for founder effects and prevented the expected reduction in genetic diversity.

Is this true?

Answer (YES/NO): NO